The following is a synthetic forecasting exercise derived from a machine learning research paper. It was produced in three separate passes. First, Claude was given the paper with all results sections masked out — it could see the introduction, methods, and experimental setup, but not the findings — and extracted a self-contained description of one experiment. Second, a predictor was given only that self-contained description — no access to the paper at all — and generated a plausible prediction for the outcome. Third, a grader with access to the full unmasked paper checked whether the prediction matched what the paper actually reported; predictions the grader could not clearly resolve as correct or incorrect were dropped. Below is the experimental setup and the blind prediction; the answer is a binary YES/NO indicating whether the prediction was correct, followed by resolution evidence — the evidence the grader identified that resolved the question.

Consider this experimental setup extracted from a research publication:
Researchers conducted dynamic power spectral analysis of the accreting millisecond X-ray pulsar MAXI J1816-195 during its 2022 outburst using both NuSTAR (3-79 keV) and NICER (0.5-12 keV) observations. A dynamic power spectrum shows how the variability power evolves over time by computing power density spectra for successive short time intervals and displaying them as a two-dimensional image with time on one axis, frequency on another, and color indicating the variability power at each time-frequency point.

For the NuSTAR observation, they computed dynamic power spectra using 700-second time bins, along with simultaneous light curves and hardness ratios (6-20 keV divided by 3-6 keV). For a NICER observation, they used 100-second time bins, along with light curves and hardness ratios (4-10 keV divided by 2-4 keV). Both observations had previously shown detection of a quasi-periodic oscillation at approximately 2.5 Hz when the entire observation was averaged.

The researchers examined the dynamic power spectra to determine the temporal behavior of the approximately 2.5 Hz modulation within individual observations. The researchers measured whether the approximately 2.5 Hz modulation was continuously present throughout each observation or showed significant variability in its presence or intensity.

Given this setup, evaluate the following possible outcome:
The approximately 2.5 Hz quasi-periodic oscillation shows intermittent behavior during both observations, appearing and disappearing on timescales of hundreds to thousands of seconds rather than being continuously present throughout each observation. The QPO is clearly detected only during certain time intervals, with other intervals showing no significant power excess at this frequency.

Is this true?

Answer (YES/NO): YES